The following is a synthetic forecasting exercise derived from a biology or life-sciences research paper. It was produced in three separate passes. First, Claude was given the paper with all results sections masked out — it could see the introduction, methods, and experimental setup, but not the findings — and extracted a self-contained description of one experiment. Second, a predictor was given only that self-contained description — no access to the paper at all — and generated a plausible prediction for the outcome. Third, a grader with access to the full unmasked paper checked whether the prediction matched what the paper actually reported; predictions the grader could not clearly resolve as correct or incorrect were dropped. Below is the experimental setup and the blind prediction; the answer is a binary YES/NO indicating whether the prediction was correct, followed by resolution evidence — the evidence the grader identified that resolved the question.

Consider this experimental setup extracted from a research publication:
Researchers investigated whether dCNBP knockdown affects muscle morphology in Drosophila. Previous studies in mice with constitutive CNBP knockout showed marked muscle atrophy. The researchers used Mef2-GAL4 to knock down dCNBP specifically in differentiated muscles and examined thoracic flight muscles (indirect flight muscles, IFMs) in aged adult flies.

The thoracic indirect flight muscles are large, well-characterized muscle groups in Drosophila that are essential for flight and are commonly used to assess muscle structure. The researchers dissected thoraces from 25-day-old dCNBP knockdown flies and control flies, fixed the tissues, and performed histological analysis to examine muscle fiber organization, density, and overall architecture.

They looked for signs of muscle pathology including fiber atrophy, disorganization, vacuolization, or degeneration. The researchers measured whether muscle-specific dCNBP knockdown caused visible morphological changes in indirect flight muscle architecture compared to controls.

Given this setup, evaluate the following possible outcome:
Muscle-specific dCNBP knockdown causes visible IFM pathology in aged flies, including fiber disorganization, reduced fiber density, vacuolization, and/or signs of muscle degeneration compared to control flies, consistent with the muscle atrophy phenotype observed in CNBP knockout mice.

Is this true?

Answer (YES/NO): NO